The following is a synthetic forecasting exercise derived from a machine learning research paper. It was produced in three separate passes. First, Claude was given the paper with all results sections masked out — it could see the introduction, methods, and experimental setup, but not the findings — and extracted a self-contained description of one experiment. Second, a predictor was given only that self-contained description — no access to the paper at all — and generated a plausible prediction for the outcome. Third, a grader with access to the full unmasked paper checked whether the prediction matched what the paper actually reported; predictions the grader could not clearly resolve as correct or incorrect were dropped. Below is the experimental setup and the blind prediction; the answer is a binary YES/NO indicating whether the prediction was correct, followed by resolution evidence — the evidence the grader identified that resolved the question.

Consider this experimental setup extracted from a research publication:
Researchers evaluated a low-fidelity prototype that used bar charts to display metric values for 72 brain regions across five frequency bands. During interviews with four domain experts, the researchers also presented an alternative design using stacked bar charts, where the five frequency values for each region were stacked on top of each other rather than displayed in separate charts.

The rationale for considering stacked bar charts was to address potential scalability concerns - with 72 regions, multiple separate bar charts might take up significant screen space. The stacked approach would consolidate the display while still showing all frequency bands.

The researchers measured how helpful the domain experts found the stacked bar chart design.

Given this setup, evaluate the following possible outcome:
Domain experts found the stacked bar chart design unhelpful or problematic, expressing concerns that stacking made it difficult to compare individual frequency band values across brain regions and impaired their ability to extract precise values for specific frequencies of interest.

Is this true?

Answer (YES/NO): YES